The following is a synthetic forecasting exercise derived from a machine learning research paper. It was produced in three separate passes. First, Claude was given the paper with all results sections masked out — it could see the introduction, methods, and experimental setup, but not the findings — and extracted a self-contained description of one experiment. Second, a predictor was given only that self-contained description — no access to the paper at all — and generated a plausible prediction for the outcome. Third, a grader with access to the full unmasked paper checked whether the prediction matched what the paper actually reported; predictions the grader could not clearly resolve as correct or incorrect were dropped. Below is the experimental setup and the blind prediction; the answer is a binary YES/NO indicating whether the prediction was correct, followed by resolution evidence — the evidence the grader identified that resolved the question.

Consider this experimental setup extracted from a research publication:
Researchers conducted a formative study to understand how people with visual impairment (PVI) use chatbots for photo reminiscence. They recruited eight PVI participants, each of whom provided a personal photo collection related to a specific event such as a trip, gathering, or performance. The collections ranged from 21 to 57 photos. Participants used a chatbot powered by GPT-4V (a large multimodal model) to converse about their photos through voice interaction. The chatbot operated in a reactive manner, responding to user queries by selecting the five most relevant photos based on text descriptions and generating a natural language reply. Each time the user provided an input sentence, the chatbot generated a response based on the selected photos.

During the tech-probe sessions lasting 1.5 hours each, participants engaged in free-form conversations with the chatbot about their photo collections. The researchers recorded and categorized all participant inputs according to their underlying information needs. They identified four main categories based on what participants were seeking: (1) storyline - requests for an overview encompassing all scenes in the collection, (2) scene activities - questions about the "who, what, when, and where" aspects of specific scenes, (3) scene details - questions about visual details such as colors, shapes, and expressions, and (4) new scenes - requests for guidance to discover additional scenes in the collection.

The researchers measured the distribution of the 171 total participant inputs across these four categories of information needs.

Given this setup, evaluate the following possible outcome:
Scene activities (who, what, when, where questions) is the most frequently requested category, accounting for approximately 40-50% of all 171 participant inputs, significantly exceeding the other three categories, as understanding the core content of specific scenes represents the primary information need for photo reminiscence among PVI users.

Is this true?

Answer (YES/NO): NO